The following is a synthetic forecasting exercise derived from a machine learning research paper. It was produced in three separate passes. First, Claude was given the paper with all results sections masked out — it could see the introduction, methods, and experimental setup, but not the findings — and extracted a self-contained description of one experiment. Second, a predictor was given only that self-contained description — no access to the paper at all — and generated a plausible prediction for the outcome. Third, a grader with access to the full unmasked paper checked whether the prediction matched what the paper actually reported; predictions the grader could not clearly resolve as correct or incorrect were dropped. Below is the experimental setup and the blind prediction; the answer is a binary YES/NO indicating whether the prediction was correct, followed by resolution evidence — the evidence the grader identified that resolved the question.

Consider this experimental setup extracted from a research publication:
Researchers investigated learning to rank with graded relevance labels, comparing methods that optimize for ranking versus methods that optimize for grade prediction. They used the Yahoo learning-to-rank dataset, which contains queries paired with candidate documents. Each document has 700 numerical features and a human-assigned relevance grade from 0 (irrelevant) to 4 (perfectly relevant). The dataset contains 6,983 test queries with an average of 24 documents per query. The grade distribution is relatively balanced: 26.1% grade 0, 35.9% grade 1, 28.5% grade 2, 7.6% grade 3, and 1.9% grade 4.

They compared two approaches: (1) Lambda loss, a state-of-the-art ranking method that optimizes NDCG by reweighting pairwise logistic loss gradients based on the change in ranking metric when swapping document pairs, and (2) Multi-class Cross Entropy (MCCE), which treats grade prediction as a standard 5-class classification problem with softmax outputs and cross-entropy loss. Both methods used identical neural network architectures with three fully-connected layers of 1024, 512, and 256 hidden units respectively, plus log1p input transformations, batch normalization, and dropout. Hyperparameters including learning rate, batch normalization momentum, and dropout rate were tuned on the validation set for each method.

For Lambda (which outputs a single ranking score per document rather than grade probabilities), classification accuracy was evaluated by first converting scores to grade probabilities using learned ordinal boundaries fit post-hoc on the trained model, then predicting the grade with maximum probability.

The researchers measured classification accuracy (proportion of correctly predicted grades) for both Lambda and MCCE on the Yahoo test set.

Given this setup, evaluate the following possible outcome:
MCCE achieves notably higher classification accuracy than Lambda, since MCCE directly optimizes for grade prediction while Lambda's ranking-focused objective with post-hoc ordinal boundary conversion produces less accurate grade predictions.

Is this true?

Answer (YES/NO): YES